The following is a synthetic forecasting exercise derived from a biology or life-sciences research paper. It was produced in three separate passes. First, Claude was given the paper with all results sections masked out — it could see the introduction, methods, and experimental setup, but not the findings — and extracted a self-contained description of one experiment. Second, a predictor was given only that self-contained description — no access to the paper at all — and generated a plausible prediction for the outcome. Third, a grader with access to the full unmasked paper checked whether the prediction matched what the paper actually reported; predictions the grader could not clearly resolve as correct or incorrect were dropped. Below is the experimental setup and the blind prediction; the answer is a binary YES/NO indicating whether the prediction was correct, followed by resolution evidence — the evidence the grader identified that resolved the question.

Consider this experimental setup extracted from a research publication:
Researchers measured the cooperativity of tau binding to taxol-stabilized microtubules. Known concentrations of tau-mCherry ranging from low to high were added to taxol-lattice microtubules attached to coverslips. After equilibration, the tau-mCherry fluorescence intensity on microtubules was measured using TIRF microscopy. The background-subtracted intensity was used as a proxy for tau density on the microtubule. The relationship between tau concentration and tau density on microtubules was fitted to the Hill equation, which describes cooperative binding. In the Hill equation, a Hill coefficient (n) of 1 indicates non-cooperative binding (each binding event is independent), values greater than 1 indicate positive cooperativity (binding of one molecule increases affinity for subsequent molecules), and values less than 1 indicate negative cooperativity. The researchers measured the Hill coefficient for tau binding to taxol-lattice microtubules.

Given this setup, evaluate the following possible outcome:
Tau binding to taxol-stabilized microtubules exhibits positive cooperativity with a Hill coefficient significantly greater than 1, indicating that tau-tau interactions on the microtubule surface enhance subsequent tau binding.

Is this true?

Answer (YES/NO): YES